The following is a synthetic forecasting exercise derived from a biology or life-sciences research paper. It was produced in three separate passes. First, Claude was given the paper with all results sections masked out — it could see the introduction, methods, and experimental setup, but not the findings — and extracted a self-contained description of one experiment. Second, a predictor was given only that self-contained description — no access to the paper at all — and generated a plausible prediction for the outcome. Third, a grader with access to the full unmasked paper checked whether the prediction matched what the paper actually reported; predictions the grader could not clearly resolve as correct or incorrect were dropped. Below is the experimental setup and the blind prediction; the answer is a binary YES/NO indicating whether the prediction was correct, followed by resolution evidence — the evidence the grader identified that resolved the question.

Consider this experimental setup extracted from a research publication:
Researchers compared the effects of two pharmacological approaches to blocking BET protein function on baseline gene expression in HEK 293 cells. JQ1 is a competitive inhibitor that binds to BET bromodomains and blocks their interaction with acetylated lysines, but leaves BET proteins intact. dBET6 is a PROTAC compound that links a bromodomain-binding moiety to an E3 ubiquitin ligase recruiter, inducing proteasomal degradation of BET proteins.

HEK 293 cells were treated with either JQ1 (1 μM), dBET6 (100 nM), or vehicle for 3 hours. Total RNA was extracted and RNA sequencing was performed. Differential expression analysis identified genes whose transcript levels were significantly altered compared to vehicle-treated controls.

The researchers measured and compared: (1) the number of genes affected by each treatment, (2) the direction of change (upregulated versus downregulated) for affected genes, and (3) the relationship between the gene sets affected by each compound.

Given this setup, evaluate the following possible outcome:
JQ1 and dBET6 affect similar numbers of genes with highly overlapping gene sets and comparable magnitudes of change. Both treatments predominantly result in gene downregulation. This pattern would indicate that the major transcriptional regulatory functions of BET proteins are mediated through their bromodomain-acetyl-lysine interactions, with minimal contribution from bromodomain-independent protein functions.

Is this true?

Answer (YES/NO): NO